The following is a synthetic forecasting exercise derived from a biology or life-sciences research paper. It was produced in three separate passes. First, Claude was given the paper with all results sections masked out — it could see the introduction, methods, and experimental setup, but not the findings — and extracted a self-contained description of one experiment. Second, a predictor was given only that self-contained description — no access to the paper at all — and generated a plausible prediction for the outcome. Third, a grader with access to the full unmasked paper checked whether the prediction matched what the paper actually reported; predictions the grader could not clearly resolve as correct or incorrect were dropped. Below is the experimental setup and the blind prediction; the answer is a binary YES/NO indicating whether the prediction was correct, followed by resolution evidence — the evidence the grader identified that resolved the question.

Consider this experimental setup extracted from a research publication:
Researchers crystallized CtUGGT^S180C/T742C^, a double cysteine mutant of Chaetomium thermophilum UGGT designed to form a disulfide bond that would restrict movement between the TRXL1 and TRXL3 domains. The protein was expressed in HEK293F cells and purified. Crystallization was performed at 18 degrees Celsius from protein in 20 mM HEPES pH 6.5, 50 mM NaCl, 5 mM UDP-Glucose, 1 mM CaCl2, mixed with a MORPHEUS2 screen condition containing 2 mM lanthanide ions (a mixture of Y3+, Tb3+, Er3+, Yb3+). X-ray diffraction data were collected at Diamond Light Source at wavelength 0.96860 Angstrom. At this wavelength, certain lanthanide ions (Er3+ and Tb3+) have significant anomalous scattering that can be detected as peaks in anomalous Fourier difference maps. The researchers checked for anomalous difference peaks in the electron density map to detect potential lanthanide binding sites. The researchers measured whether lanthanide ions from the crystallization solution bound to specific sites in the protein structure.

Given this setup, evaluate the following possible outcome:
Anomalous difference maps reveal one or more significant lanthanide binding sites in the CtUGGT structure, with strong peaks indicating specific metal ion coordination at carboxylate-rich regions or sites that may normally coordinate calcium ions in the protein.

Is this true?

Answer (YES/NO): YES